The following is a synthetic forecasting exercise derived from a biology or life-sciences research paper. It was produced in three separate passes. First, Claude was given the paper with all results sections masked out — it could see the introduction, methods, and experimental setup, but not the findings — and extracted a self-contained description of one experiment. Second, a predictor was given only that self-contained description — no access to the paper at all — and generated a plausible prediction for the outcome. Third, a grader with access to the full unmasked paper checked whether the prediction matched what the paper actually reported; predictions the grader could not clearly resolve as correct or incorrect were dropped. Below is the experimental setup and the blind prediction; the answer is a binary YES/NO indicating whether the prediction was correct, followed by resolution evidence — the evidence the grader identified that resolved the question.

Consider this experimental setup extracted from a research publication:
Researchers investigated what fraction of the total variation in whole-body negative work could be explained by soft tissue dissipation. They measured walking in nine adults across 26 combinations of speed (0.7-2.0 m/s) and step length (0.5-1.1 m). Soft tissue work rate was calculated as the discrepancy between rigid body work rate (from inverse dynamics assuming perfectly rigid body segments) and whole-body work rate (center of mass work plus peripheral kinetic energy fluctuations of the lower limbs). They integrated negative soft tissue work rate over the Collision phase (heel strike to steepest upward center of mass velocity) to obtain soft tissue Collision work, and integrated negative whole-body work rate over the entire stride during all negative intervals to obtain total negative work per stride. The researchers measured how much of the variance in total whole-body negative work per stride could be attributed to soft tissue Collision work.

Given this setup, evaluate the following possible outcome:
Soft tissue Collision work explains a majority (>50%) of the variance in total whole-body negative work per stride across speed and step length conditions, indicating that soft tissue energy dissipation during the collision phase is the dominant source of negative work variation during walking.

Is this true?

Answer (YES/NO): YES